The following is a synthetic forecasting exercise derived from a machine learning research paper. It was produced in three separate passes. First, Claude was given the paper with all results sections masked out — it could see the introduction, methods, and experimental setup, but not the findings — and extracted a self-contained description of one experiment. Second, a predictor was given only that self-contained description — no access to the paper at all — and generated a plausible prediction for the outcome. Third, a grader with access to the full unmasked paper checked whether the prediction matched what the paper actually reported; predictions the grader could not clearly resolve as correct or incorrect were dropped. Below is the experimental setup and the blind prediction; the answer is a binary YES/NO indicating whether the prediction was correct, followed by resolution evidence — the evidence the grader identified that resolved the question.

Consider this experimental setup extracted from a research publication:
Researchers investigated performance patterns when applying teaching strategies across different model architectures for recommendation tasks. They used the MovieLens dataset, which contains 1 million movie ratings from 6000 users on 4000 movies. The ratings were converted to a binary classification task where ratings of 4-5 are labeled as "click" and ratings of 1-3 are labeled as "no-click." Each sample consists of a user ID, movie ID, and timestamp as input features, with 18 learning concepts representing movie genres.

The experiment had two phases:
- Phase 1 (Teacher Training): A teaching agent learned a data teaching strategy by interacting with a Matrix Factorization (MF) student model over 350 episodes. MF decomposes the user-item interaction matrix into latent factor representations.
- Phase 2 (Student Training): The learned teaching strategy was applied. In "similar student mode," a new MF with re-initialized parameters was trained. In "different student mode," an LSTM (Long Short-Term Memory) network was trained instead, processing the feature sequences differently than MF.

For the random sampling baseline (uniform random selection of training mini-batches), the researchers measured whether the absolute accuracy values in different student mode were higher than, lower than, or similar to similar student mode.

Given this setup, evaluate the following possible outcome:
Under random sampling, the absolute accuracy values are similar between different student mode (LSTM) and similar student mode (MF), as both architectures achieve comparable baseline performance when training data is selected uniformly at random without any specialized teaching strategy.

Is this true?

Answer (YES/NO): YES